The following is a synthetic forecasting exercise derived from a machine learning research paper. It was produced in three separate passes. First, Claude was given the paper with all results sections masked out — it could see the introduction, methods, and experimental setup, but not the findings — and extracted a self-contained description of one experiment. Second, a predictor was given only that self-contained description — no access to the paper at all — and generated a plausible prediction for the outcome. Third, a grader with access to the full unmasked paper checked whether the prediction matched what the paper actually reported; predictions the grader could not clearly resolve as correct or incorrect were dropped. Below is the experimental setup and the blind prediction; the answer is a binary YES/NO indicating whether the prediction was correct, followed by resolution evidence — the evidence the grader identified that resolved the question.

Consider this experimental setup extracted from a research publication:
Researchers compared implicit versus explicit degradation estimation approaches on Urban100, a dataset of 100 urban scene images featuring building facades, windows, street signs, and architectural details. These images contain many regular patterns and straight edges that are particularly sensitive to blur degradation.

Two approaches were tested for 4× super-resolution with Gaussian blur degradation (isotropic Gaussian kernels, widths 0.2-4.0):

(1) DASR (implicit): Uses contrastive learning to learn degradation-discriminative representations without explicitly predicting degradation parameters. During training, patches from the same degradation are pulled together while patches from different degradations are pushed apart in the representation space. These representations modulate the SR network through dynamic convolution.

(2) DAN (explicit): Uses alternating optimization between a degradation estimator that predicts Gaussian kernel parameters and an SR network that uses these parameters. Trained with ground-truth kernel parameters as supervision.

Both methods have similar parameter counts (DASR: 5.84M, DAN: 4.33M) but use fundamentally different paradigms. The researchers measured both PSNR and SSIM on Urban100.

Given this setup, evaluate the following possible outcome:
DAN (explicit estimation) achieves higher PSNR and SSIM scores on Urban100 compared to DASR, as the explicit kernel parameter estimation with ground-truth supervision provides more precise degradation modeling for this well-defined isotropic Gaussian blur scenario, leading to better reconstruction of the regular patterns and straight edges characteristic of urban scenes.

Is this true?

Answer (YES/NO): YES